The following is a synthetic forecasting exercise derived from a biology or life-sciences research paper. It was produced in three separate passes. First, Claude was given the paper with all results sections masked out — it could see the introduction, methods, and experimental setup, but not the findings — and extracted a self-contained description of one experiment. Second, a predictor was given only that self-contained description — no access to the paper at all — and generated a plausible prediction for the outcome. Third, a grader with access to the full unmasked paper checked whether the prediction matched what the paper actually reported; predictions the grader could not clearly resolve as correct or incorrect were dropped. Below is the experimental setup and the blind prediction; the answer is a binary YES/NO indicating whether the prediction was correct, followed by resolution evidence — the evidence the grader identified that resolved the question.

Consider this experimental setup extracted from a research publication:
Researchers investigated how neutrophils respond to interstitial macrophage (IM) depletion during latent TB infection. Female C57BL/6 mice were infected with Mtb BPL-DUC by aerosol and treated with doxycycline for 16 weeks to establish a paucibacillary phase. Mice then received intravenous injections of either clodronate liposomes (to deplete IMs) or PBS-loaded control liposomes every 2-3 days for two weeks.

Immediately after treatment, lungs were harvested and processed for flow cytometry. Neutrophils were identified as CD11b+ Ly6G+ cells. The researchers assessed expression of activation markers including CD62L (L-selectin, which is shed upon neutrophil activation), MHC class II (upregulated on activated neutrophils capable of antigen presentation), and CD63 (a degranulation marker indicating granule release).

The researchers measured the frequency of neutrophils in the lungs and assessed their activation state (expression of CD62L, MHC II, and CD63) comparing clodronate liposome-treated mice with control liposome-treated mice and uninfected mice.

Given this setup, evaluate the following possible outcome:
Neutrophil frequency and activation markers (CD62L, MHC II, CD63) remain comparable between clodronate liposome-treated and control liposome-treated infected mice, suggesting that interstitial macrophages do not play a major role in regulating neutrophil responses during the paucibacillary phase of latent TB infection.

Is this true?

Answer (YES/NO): NO